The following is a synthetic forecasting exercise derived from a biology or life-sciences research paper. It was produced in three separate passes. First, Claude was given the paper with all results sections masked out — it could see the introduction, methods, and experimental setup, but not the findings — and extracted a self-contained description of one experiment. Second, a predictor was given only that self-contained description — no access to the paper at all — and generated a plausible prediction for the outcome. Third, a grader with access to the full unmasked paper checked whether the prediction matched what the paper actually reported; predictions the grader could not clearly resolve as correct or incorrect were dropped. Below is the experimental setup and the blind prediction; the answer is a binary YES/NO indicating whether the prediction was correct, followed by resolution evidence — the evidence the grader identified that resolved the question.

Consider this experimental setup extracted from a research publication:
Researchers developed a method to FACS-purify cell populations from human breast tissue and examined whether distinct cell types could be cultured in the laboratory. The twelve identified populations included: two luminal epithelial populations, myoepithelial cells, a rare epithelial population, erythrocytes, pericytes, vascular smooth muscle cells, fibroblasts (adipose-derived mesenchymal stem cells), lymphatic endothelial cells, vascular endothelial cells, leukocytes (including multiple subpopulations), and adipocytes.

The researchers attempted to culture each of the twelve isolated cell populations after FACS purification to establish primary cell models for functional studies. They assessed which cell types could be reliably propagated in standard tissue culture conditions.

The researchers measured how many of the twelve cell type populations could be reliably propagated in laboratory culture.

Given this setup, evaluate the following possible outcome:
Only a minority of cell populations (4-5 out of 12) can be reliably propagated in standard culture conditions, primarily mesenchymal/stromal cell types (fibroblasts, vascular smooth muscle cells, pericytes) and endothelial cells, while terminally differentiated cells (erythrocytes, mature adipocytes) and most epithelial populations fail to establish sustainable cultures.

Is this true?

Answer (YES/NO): NO